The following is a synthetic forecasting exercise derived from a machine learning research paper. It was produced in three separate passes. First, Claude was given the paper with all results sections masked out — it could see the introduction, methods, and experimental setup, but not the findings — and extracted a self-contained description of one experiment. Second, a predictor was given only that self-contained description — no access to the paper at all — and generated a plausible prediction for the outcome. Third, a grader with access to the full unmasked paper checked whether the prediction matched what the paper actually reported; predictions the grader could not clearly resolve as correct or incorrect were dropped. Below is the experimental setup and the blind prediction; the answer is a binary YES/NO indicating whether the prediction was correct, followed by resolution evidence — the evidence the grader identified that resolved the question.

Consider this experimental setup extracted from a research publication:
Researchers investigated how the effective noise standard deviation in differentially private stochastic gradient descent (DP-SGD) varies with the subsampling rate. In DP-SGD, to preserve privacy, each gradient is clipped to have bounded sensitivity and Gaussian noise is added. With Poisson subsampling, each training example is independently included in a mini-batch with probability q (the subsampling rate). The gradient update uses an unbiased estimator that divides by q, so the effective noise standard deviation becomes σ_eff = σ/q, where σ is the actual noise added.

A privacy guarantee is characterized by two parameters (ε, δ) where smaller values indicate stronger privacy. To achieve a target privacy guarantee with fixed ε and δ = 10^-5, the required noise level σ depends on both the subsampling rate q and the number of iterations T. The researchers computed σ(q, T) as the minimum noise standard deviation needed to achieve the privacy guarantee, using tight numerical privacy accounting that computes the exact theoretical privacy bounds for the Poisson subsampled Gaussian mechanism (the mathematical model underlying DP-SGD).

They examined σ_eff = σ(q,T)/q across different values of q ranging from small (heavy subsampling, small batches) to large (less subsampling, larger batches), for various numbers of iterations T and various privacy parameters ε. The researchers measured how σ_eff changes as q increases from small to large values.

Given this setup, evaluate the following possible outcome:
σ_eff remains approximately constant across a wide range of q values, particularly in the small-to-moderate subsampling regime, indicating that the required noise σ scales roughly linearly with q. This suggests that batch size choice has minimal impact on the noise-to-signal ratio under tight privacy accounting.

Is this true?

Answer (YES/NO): NO